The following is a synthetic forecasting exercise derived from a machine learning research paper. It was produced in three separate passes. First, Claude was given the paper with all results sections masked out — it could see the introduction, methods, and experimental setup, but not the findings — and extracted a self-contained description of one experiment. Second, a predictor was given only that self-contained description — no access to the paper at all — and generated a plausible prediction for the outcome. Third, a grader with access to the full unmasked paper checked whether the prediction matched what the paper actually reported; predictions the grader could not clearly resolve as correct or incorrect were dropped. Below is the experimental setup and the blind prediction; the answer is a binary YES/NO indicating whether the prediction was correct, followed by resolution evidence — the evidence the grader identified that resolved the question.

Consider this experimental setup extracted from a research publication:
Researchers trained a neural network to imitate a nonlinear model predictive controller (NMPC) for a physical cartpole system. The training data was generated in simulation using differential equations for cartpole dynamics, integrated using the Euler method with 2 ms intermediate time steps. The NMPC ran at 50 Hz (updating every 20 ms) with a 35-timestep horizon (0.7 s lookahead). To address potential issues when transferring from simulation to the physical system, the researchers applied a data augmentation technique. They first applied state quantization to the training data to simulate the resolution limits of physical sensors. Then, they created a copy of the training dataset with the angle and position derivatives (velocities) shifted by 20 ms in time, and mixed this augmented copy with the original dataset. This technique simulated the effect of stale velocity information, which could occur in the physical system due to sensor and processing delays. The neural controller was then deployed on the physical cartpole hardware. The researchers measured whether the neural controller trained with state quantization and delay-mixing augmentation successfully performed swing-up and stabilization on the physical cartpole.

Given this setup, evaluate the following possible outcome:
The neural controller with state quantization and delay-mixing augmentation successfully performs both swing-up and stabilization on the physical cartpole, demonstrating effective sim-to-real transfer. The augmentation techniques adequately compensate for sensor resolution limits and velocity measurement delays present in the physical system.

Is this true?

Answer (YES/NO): YES